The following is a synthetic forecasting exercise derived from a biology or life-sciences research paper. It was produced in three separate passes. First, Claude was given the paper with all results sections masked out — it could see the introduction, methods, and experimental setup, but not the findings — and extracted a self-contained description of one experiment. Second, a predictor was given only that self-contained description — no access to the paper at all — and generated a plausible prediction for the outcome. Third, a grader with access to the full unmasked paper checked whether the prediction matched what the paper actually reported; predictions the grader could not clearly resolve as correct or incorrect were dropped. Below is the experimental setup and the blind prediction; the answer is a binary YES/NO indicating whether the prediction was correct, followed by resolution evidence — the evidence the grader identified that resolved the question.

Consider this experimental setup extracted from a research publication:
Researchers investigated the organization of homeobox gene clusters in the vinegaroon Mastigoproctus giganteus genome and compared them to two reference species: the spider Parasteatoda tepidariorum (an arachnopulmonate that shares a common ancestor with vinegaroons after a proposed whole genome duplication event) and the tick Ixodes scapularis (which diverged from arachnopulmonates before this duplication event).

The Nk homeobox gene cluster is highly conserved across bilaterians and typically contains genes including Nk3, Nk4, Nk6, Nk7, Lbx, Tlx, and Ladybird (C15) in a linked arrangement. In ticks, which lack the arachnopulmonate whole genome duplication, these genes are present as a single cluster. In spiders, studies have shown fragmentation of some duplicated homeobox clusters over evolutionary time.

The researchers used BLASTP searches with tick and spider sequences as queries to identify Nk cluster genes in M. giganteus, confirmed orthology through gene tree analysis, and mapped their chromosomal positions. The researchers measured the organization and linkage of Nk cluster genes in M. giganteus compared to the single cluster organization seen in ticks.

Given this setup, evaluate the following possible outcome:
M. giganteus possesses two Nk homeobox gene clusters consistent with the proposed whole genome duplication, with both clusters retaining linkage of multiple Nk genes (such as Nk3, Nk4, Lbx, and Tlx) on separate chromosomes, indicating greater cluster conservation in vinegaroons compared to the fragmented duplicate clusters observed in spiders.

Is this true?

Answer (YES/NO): NO